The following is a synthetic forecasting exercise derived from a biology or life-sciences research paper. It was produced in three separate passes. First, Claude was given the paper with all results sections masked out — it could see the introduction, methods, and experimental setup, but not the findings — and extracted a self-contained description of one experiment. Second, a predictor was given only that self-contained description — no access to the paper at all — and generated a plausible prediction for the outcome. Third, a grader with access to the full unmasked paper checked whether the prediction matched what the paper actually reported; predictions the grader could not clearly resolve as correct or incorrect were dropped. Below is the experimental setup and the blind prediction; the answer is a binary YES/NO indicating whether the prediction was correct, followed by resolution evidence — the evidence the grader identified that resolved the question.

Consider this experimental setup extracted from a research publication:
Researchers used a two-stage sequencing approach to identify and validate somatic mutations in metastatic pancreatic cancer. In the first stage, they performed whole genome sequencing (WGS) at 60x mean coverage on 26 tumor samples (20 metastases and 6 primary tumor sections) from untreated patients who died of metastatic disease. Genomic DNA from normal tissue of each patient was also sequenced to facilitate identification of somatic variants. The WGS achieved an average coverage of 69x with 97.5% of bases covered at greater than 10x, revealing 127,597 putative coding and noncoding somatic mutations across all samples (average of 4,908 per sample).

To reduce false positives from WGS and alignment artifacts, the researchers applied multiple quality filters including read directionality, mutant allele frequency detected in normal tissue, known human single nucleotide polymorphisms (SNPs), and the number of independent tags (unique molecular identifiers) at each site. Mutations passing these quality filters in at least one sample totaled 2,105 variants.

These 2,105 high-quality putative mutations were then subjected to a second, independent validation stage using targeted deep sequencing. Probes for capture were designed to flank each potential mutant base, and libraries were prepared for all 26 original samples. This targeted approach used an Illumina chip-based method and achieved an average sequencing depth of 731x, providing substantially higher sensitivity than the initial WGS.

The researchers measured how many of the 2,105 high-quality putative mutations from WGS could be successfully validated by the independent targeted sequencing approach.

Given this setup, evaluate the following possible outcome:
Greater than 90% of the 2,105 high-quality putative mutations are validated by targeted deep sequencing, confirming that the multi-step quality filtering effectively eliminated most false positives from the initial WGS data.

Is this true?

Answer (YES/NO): NO